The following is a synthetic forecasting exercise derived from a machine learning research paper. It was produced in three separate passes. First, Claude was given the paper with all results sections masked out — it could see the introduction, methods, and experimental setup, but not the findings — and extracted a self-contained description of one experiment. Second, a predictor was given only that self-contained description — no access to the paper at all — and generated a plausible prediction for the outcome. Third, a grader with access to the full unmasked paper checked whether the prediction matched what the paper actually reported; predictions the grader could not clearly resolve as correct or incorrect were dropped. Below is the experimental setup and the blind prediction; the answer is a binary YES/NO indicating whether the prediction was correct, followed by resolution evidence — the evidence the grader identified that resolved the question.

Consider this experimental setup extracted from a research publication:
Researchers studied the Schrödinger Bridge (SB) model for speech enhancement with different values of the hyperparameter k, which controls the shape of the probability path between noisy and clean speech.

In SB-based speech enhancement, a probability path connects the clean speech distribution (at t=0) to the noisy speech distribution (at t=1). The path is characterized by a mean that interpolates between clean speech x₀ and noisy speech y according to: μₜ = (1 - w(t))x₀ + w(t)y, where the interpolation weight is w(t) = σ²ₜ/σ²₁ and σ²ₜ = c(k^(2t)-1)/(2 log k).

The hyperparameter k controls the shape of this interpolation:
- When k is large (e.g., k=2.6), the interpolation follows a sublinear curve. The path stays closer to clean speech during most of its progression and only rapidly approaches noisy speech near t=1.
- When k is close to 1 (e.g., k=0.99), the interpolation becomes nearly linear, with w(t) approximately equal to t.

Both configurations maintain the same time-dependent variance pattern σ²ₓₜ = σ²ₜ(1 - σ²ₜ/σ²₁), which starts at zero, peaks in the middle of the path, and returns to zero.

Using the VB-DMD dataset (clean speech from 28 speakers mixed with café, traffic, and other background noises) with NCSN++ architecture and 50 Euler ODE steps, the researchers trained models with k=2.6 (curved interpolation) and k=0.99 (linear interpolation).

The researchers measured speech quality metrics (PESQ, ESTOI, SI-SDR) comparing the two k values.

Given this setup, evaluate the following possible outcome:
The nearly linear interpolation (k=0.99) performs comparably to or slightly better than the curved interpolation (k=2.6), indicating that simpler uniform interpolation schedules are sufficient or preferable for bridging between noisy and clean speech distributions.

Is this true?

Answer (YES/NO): YES